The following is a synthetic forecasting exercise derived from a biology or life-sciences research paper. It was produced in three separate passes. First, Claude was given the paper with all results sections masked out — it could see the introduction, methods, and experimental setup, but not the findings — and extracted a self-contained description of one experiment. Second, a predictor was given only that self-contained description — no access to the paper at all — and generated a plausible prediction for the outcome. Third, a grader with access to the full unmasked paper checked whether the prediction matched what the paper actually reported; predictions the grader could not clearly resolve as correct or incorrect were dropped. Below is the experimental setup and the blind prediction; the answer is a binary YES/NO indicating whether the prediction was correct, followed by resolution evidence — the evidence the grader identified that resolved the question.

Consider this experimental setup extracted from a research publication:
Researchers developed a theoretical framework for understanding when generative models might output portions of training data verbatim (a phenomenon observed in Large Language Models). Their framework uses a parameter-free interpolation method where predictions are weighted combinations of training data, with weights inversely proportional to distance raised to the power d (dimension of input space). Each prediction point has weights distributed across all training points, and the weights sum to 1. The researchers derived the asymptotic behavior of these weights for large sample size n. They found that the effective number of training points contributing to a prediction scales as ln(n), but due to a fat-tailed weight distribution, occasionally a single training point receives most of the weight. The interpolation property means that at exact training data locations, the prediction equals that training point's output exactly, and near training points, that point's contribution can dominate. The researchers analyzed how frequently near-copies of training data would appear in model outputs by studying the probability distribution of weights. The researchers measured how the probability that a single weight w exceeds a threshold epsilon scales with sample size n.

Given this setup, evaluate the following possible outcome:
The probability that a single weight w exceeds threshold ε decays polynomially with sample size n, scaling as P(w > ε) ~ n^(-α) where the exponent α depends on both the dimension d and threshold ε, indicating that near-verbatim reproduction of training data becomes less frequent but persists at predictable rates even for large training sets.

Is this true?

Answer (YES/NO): NO